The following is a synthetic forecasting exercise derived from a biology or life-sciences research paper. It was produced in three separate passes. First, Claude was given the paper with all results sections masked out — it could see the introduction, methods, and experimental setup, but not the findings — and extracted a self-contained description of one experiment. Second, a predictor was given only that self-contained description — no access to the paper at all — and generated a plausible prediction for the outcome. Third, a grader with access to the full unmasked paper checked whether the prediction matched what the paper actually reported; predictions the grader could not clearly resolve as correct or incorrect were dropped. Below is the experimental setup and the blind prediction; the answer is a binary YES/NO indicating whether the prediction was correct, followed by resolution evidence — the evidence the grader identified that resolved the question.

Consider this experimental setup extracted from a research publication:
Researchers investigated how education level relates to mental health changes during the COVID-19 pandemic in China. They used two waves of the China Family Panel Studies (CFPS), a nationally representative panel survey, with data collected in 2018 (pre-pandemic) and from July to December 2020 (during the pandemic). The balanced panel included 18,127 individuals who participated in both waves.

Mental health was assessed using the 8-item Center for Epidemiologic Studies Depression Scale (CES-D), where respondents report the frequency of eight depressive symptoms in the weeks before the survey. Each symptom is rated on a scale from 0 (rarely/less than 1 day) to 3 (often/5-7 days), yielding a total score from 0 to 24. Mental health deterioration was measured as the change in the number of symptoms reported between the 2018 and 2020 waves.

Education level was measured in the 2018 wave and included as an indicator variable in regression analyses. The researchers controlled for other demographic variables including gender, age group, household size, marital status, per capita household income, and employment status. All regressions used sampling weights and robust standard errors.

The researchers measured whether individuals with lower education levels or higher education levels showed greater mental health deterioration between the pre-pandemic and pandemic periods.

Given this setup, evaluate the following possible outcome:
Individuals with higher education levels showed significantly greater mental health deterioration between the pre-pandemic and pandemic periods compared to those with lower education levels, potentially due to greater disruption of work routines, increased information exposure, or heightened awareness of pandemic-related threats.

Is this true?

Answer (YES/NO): NO